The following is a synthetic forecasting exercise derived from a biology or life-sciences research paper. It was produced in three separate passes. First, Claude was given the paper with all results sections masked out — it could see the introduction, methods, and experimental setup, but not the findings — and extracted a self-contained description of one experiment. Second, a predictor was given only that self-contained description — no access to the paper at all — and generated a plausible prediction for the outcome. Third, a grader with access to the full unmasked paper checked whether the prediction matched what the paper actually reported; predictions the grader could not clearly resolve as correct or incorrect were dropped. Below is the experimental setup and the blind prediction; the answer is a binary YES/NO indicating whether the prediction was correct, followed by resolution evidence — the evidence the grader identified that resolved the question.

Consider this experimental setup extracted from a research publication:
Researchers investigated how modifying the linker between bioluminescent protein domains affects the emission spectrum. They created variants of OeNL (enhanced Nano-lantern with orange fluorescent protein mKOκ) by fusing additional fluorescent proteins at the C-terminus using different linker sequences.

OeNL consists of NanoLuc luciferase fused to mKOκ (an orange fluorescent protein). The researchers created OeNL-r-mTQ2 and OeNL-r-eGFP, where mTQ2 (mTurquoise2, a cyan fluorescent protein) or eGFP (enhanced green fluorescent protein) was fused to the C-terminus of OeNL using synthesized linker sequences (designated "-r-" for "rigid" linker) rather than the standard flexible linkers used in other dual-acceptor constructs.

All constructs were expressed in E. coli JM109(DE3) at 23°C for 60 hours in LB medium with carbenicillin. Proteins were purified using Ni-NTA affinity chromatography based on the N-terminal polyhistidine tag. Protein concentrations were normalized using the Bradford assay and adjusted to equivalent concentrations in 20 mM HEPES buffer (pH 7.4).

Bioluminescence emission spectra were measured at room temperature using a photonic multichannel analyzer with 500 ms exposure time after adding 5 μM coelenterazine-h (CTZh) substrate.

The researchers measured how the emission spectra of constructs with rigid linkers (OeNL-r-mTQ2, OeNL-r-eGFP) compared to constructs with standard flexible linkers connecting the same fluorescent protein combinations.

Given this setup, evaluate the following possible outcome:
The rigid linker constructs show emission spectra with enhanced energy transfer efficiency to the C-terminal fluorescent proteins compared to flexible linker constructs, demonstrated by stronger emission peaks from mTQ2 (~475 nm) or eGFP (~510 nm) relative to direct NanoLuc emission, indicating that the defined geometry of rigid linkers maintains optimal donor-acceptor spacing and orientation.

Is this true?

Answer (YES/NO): NO